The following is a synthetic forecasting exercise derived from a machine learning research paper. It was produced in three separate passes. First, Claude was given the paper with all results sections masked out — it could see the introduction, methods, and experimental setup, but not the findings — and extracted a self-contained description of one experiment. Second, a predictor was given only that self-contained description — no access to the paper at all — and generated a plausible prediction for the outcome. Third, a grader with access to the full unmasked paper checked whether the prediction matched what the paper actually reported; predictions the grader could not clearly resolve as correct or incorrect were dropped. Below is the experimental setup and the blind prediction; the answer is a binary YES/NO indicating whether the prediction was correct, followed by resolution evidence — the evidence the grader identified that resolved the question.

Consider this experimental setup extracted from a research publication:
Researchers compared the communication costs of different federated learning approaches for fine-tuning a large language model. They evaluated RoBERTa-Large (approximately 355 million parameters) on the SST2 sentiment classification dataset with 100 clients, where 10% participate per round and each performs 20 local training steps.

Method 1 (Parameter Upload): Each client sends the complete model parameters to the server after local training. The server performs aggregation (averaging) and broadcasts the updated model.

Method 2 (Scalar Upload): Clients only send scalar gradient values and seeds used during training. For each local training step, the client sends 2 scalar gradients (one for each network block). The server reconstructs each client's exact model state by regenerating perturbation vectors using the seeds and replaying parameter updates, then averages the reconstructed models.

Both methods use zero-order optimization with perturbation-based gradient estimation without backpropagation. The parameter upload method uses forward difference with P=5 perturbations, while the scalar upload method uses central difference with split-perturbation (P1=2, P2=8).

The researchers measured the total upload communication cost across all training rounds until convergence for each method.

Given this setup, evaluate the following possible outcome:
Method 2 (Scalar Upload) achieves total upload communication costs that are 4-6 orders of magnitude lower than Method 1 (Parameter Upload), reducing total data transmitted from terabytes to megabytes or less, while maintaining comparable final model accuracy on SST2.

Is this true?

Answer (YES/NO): NO